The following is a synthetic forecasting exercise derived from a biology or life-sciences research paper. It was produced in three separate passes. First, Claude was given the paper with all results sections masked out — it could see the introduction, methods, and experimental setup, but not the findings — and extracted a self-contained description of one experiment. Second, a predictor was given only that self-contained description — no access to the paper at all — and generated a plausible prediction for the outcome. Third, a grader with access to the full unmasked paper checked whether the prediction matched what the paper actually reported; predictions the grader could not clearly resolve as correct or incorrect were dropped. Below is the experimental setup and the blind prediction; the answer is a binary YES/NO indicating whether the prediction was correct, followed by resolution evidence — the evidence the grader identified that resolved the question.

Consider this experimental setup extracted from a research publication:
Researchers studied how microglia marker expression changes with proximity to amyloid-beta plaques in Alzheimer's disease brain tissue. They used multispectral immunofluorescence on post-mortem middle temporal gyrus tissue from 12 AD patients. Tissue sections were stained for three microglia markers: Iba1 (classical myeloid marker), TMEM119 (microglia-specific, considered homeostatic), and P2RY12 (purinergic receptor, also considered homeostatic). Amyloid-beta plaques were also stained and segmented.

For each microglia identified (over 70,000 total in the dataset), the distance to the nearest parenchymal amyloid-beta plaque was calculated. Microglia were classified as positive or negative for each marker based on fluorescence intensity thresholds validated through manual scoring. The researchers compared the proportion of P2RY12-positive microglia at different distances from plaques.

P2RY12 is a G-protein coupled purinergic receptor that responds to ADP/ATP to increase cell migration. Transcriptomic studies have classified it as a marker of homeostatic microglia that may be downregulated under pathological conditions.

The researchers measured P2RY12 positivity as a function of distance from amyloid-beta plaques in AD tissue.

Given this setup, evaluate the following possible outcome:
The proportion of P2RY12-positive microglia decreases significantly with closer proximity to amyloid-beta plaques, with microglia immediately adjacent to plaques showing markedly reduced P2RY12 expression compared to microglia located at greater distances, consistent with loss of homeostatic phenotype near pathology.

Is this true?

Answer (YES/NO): YES